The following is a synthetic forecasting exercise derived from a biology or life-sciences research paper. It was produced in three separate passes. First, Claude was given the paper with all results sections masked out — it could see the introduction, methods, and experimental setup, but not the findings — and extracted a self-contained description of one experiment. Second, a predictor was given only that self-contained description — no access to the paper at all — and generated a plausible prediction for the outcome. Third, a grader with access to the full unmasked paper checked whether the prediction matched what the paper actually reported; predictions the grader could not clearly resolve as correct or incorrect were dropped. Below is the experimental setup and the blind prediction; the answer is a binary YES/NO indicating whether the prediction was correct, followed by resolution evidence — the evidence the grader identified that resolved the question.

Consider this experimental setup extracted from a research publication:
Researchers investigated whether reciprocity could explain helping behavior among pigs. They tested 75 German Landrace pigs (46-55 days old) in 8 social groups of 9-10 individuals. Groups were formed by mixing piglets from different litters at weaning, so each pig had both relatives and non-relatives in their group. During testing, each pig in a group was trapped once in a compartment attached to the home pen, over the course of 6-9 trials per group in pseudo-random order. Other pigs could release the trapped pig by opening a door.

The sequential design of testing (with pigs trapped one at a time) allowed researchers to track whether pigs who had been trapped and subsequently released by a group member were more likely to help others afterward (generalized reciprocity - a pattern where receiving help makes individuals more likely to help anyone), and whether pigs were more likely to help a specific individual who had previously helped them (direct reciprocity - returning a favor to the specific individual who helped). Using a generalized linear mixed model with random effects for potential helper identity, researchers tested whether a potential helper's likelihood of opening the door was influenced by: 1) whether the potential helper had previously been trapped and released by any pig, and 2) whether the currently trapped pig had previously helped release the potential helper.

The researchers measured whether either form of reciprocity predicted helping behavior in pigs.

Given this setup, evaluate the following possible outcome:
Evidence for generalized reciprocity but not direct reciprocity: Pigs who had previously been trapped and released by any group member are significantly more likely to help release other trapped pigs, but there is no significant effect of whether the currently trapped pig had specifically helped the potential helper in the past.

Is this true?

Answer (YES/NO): NO